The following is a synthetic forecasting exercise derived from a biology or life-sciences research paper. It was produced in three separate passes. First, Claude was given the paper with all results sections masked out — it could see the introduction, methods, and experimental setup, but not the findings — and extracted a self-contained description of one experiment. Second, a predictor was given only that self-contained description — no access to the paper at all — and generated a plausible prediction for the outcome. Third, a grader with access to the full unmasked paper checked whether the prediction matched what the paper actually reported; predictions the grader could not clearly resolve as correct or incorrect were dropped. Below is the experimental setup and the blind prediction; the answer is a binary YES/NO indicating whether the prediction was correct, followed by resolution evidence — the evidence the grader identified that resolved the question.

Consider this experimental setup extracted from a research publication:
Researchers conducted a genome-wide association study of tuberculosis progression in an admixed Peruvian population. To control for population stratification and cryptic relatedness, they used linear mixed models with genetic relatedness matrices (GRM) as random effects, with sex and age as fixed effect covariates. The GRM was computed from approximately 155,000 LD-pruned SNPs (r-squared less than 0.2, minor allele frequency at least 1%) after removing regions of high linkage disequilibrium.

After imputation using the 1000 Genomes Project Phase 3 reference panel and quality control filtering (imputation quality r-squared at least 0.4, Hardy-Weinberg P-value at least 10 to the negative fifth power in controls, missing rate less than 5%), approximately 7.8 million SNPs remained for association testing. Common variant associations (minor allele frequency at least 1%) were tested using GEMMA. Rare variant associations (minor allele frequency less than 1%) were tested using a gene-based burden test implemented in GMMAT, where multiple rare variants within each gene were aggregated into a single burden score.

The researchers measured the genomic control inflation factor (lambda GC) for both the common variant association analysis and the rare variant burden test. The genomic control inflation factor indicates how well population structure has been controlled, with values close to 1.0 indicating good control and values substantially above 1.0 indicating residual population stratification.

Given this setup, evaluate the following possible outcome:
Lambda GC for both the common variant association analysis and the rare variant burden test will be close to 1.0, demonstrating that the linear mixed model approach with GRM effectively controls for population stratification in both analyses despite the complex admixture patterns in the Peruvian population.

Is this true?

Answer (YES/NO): YES